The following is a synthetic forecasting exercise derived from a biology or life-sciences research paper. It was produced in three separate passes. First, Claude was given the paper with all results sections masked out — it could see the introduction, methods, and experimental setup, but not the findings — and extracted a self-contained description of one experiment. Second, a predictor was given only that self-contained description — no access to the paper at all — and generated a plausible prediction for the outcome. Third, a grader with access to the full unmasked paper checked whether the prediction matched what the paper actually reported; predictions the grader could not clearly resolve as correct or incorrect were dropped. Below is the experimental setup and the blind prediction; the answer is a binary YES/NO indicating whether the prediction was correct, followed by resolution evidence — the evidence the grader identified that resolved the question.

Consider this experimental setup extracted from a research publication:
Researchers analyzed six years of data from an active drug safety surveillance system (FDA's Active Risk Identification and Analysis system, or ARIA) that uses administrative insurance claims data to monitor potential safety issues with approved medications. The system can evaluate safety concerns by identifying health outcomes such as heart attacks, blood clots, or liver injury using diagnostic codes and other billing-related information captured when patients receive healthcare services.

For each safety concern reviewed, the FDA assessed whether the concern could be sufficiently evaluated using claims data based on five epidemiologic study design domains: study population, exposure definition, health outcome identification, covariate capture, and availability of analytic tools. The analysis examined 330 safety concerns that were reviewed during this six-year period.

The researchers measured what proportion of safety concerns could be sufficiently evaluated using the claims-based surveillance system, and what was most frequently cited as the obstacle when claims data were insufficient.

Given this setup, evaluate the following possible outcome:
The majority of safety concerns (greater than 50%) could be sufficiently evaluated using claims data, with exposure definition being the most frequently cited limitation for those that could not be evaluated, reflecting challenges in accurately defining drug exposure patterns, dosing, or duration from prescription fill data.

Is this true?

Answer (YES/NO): NO